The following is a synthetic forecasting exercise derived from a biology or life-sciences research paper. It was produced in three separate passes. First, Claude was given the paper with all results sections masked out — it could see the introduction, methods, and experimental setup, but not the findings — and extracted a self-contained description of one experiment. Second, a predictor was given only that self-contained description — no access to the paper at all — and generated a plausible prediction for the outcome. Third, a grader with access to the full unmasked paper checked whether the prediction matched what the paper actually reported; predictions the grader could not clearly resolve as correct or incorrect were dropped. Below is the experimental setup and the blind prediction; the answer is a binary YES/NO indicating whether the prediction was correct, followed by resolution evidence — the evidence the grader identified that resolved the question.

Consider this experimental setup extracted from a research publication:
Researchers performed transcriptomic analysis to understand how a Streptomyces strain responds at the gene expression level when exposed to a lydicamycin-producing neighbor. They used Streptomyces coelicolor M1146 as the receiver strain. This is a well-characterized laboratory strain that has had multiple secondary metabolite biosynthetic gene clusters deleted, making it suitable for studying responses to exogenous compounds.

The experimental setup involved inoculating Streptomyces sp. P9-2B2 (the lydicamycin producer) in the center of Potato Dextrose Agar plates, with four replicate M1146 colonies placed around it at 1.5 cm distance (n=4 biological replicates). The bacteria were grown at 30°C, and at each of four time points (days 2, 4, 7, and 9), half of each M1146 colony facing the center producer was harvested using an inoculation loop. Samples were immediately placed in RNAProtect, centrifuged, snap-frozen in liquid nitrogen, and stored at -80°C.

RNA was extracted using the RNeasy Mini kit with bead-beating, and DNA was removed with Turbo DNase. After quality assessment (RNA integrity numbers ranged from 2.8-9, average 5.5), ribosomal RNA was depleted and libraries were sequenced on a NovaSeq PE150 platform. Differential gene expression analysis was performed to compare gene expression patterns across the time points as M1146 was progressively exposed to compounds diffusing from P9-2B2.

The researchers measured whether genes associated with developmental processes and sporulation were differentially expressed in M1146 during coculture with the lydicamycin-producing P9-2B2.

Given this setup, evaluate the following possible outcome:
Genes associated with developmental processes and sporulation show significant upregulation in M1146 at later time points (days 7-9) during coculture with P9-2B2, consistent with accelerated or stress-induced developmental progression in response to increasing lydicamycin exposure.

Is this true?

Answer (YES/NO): NO